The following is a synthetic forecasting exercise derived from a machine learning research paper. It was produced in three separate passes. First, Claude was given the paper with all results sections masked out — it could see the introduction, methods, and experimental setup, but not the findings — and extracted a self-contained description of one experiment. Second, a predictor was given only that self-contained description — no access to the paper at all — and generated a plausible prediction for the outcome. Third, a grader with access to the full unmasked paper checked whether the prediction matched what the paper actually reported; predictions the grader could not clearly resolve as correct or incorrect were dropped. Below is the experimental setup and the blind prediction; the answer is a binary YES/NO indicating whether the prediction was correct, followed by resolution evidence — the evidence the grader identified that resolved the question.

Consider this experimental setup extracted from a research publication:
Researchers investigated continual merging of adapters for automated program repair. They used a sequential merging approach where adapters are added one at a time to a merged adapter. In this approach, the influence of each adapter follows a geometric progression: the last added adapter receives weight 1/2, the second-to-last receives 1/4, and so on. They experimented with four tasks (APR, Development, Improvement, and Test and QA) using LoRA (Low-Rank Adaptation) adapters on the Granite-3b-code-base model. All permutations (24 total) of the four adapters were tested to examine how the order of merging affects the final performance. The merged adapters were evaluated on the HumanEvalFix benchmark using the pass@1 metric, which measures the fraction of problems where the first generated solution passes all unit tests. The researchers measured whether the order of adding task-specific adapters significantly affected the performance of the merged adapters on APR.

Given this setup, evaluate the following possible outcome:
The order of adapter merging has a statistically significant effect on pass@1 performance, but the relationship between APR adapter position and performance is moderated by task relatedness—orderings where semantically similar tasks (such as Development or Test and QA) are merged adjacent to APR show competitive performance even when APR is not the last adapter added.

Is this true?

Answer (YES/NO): NO